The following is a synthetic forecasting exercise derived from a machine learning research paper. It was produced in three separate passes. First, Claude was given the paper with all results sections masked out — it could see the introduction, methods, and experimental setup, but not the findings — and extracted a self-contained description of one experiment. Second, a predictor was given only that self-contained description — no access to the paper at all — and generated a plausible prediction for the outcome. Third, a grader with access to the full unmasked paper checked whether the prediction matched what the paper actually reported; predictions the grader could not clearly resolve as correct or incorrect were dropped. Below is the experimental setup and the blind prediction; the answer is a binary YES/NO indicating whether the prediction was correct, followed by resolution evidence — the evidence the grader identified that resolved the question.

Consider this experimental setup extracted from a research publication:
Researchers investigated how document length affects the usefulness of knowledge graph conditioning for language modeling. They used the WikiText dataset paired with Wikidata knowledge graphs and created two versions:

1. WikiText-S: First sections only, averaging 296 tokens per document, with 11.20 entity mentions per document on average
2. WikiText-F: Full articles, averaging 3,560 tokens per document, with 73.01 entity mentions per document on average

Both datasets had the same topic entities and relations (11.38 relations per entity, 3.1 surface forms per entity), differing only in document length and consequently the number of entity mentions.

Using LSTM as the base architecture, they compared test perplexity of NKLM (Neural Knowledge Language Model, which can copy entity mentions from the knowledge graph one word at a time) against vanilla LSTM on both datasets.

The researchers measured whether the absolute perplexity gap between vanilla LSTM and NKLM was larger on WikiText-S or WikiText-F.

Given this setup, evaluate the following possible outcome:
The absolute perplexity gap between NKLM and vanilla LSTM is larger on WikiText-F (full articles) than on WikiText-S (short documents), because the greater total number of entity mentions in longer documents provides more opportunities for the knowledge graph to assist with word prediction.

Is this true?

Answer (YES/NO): NO